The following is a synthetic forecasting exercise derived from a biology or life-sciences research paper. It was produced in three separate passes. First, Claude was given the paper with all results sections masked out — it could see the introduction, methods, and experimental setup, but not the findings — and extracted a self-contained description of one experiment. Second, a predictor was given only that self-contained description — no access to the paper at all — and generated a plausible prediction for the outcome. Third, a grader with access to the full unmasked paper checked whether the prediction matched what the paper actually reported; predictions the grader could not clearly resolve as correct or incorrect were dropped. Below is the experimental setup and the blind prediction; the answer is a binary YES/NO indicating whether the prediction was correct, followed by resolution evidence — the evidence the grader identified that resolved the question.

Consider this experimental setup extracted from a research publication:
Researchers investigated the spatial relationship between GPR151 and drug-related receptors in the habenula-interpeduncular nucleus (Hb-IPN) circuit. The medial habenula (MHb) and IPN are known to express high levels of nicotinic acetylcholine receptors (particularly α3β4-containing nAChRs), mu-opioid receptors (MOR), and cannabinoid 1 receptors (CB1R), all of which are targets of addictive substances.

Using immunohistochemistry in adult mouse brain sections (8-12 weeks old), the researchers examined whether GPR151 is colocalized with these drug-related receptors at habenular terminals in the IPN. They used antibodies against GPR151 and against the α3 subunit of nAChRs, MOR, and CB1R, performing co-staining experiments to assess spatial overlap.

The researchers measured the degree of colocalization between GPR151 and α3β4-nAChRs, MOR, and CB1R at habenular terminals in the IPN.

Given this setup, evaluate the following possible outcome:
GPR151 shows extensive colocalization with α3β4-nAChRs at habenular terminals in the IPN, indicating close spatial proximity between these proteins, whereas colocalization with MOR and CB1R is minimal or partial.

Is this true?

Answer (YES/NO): NO